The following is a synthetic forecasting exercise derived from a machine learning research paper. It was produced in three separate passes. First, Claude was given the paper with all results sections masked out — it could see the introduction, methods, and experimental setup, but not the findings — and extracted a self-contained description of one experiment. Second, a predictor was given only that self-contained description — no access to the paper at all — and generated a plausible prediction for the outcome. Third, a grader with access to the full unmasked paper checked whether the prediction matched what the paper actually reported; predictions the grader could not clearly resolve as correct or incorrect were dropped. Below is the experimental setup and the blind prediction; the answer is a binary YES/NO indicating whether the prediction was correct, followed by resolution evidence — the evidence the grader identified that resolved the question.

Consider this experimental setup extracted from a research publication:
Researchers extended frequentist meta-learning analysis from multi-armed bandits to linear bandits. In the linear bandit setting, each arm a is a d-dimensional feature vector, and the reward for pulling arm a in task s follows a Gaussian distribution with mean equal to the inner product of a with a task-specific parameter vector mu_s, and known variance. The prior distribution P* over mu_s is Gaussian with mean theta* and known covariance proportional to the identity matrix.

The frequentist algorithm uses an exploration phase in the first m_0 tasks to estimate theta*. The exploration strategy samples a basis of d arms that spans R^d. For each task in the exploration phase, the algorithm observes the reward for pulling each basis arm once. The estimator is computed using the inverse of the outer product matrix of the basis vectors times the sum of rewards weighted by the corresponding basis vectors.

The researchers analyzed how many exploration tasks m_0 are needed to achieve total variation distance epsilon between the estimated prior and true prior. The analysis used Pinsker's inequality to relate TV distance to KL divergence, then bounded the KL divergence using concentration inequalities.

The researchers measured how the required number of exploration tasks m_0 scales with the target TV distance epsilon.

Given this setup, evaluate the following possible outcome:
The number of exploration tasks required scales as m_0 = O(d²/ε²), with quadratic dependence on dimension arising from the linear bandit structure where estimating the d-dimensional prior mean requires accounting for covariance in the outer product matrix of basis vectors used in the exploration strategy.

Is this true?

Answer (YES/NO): NO